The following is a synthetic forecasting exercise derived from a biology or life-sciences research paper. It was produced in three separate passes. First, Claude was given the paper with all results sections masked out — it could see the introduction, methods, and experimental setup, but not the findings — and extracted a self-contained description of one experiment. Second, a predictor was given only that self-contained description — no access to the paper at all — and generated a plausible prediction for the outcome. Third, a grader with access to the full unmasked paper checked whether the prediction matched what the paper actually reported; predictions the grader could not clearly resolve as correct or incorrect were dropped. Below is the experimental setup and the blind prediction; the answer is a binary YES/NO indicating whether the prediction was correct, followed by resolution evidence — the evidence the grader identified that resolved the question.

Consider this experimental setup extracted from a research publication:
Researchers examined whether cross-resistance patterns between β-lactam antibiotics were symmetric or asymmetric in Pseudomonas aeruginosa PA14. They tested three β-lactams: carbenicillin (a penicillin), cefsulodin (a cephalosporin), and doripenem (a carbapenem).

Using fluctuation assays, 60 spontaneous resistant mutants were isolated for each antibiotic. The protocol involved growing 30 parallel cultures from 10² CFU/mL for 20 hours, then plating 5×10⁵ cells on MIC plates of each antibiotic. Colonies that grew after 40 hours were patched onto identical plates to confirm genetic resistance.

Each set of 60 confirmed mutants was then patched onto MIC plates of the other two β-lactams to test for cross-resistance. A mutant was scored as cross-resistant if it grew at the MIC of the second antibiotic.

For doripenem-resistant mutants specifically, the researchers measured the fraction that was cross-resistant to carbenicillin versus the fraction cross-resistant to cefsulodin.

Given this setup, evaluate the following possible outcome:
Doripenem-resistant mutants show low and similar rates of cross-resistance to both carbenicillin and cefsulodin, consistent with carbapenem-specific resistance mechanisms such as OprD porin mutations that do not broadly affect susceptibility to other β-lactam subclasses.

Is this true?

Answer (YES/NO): NO